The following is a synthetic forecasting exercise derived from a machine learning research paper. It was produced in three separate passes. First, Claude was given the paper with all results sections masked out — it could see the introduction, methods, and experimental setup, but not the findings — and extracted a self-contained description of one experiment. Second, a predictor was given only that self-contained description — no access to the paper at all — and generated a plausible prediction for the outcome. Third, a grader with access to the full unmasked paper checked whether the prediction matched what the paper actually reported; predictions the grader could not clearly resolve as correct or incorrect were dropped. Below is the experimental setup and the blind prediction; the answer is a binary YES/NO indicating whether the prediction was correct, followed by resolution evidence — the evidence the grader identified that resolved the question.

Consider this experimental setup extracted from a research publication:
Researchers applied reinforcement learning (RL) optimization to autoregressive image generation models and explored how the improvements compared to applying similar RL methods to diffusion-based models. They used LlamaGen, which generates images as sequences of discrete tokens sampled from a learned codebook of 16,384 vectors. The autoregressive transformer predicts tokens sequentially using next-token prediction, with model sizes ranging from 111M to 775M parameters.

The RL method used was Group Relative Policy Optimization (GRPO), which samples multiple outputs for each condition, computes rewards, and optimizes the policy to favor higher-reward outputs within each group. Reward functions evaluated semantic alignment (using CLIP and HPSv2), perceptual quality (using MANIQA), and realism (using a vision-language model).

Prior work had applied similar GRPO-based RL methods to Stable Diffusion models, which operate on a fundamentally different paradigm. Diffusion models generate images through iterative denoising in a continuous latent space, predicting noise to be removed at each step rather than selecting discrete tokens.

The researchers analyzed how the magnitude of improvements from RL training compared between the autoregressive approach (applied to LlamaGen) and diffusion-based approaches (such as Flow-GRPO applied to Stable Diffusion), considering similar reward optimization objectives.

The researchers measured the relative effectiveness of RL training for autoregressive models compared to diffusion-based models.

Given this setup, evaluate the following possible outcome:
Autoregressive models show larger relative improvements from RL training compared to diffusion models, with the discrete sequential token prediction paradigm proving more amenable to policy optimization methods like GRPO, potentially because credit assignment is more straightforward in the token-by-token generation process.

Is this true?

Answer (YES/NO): NO